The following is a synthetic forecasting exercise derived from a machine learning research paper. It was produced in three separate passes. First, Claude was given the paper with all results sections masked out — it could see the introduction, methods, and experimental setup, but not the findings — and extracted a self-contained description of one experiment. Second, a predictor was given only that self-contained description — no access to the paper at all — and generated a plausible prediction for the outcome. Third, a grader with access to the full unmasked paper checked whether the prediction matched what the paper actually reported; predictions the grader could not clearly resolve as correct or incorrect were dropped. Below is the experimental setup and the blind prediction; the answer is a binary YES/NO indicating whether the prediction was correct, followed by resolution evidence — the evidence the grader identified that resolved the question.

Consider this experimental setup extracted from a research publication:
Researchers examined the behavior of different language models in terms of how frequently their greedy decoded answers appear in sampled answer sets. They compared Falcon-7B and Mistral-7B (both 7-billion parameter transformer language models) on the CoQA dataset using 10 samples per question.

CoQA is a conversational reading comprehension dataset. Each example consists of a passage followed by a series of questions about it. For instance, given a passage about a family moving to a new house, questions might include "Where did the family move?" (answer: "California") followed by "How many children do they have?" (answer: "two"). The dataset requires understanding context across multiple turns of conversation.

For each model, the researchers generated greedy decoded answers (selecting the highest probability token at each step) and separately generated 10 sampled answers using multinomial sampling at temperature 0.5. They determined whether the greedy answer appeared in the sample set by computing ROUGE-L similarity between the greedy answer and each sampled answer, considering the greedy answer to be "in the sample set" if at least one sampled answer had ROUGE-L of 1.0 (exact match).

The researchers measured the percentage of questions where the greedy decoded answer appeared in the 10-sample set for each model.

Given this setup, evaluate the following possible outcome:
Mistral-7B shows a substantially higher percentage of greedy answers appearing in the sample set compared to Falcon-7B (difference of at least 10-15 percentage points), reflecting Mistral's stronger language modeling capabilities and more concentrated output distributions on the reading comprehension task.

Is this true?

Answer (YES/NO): NO